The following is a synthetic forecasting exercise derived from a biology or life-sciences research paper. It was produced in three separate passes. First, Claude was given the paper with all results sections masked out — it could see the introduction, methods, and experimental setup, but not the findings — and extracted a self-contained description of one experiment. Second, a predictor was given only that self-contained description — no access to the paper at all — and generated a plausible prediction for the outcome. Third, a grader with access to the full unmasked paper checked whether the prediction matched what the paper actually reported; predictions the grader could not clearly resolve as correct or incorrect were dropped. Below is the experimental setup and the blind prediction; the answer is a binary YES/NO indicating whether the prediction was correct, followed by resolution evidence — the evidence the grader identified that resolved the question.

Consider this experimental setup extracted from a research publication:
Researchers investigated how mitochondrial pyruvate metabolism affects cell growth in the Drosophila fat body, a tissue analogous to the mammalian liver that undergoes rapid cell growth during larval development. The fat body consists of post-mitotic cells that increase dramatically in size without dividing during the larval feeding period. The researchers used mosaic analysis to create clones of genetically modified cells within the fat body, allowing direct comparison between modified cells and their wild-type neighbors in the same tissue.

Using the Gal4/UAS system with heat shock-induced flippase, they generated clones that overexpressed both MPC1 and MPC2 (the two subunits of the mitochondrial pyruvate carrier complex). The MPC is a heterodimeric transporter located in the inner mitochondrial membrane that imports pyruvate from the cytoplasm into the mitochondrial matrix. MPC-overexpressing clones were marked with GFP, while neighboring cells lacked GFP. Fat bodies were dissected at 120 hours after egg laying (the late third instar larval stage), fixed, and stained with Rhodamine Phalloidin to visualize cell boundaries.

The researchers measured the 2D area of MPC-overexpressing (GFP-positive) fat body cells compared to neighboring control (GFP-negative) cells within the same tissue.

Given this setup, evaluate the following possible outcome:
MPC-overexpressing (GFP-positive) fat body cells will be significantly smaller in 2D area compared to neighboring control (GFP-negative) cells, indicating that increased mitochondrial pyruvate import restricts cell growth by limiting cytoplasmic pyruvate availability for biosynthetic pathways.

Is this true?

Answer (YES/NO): YES